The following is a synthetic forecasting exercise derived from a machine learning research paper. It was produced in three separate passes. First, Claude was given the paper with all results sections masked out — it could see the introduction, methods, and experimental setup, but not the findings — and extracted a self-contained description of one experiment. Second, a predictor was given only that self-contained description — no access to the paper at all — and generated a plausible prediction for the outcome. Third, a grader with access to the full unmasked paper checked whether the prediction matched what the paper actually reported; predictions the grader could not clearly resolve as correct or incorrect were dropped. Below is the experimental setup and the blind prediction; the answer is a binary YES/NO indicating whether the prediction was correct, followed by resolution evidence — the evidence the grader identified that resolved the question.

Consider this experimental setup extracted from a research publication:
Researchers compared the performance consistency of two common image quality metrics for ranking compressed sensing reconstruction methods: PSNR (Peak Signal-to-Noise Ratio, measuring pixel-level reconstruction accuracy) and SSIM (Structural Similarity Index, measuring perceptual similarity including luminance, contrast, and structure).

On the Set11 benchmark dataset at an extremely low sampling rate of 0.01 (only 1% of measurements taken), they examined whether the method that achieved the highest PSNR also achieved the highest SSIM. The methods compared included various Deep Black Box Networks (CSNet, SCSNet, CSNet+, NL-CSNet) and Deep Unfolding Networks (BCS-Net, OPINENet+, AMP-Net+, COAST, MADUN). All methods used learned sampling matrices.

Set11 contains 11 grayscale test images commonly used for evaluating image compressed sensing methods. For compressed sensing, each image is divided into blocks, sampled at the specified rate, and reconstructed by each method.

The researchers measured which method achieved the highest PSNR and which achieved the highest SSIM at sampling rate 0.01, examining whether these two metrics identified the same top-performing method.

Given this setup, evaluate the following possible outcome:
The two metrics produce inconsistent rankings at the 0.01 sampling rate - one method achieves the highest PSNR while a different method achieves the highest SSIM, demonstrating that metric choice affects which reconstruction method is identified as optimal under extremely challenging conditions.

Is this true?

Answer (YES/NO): NO